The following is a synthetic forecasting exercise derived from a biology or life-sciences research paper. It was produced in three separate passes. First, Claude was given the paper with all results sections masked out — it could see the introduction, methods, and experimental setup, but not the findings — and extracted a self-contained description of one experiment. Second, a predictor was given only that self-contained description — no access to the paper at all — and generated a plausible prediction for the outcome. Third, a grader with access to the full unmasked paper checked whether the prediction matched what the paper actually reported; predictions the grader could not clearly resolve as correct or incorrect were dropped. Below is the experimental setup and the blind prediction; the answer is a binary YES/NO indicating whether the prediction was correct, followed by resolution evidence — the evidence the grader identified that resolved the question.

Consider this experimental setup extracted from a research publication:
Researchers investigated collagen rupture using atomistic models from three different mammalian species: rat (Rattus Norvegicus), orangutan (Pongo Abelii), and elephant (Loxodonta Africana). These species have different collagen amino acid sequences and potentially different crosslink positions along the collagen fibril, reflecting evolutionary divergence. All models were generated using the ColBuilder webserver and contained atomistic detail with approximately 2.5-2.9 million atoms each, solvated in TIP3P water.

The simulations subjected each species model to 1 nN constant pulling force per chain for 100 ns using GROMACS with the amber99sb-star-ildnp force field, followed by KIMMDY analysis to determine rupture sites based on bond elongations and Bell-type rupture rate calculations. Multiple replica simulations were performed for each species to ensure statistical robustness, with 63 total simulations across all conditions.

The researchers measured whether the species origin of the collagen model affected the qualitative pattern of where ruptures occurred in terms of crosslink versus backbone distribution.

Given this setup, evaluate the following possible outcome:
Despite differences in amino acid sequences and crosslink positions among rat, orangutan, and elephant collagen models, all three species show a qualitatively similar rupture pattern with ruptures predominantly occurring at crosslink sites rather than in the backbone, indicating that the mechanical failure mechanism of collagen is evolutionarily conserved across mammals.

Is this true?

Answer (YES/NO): YES